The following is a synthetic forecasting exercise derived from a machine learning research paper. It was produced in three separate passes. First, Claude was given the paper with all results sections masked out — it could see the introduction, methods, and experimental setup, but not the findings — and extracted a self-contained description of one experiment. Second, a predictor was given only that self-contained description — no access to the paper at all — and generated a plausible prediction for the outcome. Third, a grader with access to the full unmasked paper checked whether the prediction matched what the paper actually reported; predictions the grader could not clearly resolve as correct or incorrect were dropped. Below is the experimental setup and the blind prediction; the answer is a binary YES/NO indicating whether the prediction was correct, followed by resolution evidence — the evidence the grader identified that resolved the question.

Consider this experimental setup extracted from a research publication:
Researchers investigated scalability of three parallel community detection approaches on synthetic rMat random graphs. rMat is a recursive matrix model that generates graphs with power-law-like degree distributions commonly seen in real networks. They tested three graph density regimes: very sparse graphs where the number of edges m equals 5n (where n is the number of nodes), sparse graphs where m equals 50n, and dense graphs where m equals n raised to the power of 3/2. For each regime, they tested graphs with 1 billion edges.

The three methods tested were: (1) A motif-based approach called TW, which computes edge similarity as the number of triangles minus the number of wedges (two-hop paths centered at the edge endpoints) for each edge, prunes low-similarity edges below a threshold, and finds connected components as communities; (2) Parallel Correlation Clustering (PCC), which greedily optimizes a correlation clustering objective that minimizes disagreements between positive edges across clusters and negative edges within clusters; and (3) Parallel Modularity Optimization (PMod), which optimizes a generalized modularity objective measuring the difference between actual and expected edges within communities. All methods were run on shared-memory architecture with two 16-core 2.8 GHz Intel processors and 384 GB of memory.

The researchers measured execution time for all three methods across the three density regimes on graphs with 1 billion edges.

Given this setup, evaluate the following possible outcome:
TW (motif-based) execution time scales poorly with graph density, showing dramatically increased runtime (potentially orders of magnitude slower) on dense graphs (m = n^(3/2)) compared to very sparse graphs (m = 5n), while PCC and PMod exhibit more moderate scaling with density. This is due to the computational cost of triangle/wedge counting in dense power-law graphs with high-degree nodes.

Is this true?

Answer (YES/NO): YES